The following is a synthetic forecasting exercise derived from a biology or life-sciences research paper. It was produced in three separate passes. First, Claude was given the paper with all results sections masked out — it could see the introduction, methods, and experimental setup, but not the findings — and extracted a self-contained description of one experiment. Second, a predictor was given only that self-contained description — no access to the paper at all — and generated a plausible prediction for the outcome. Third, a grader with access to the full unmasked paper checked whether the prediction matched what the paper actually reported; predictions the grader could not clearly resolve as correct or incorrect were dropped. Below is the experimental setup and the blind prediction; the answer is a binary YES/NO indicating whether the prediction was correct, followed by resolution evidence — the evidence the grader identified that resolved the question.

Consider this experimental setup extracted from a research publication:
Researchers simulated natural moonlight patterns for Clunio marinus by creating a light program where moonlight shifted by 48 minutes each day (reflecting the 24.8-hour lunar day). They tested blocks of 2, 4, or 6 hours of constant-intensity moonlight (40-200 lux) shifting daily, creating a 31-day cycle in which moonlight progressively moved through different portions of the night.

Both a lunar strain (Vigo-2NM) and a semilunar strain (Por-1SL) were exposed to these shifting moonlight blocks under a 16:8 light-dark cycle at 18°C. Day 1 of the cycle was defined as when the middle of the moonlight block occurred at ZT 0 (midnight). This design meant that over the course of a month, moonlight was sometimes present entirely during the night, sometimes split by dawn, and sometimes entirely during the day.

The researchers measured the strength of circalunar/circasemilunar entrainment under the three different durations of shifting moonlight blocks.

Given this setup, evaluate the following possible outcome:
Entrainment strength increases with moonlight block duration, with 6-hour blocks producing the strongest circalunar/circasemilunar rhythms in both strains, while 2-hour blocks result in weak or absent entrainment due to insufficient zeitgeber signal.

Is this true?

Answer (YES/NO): NO